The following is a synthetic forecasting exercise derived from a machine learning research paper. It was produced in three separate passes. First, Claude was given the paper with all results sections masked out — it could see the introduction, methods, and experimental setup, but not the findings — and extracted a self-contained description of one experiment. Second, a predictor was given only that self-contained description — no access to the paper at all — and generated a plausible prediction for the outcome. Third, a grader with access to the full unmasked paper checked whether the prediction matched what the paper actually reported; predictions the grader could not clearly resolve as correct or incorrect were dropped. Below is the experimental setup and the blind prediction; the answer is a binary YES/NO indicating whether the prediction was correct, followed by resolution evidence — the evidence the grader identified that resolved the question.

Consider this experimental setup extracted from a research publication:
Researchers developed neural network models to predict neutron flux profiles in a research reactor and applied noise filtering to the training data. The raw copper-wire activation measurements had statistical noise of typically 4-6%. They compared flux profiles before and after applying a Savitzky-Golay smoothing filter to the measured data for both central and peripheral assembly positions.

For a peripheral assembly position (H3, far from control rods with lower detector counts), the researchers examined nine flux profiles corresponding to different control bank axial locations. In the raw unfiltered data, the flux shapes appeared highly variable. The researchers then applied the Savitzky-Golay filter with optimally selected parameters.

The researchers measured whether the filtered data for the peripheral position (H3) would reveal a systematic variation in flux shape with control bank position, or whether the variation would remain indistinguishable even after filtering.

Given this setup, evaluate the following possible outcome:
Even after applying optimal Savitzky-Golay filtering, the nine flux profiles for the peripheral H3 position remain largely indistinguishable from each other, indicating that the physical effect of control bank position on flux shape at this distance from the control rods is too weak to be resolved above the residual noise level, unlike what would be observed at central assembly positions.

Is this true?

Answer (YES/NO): YES